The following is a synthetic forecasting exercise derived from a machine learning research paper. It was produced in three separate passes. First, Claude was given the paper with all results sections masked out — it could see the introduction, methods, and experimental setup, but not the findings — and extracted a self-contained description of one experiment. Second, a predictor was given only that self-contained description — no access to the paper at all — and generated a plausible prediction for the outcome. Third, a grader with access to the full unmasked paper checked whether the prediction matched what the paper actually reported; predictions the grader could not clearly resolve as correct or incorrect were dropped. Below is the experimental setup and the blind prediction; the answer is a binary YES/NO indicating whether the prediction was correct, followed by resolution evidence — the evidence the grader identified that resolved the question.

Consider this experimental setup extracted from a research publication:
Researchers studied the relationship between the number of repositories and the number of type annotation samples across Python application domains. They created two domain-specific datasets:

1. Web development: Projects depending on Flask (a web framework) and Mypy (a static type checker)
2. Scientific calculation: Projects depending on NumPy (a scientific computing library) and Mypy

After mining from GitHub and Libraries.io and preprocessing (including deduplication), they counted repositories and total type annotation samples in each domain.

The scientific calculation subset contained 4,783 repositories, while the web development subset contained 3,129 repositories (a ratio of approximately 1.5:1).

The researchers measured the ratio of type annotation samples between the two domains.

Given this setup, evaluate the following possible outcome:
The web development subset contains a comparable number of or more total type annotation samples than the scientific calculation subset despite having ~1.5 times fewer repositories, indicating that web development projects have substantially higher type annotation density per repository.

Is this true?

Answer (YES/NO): NO